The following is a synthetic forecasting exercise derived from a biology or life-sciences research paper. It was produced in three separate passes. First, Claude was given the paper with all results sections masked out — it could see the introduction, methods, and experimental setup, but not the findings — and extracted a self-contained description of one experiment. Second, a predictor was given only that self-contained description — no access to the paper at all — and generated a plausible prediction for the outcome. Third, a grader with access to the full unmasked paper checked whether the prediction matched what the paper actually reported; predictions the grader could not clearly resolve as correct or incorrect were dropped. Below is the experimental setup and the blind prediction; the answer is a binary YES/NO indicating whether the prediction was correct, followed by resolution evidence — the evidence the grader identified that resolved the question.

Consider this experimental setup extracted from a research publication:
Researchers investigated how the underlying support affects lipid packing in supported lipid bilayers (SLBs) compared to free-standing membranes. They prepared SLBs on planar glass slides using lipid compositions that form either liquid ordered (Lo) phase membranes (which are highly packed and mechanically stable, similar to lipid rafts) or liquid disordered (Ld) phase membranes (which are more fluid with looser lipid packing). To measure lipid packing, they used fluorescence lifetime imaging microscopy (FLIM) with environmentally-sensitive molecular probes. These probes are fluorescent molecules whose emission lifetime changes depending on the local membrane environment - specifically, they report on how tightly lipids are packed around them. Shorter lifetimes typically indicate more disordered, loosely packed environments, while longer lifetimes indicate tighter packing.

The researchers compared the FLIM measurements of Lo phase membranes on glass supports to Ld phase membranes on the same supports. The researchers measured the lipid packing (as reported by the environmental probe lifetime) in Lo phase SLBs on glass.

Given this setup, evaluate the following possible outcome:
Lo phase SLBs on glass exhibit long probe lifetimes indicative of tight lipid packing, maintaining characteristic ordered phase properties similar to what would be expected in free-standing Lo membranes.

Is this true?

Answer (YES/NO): NO